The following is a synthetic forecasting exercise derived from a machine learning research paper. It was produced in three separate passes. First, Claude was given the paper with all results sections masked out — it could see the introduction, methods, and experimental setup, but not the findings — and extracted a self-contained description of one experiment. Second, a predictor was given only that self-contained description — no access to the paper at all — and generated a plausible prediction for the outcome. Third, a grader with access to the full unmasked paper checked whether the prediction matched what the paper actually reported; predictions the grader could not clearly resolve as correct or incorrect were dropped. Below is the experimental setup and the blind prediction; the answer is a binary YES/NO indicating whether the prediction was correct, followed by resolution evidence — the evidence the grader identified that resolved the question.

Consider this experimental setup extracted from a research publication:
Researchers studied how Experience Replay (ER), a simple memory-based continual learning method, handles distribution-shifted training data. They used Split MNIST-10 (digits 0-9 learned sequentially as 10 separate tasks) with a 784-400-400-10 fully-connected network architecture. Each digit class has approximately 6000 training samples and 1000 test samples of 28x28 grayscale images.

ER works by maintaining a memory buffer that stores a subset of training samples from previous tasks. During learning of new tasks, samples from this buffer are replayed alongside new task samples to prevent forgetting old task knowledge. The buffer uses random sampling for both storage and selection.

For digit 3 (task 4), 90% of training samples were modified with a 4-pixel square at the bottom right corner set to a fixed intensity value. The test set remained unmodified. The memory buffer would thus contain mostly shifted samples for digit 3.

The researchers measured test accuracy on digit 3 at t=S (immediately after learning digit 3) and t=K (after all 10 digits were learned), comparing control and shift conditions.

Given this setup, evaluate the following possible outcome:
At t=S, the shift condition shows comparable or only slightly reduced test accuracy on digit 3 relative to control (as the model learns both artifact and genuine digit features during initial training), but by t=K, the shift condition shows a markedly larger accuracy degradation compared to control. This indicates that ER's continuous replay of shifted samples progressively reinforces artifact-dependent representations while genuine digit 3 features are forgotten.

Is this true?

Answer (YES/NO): YES